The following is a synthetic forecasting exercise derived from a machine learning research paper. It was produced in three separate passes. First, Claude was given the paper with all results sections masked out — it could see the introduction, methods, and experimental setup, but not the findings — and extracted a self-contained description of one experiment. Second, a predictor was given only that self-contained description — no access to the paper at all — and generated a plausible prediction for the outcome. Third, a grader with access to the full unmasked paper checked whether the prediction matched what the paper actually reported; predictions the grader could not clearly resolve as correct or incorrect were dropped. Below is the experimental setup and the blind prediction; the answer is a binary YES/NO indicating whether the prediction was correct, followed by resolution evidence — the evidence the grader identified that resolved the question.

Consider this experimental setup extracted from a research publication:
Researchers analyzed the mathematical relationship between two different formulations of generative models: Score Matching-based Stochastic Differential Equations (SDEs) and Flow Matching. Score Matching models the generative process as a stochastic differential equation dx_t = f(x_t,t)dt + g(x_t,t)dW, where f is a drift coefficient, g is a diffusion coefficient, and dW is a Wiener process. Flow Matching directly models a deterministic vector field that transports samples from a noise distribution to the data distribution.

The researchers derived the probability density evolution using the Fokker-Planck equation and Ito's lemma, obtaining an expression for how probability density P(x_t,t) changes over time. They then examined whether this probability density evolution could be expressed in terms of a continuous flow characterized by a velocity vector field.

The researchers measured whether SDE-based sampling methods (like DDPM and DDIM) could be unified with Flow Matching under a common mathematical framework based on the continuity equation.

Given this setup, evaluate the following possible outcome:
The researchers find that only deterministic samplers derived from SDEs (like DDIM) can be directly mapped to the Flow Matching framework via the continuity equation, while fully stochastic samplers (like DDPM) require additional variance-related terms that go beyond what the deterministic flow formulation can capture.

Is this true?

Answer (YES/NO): NO